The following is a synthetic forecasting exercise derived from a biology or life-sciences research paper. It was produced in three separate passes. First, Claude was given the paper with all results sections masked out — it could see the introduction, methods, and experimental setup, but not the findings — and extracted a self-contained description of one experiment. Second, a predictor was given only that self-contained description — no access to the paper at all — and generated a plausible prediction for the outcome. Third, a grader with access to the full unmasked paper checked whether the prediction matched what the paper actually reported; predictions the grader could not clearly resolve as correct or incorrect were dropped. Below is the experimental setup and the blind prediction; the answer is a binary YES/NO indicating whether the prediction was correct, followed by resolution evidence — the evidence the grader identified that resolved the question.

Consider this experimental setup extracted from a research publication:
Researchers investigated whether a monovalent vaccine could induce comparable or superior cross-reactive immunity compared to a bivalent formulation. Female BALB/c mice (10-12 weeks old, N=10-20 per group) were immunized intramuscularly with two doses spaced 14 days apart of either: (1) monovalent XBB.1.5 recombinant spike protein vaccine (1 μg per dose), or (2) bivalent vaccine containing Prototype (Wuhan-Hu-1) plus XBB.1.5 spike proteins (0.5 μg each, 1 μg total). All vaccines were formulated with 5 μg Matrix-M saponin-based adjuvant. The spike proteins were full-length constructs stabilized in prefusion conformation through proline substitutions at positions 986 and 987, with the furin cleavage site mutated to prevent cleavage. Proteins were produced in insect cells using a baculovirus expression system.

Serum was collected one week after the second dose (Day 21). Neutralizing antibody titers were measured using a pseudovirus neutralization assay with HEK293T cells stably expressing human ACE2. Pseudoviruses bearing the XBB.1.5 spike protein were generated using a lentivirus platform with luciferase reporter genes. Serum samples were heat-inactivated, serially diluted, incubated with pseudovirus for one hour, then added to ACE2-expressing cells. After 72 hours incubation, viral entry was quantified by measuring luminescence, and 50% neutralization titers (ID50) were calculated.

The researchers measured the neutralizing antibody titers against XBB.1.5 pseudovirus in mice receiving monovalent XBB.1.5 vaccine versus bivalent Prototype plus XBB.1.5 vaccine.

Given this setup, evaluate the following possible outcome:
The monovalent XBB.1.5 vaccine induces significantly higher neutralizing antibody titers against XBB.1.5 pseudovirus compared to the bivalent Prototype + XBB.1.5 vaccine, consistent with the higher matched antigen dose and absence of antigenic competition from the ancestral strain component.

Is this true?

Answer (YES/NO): YES